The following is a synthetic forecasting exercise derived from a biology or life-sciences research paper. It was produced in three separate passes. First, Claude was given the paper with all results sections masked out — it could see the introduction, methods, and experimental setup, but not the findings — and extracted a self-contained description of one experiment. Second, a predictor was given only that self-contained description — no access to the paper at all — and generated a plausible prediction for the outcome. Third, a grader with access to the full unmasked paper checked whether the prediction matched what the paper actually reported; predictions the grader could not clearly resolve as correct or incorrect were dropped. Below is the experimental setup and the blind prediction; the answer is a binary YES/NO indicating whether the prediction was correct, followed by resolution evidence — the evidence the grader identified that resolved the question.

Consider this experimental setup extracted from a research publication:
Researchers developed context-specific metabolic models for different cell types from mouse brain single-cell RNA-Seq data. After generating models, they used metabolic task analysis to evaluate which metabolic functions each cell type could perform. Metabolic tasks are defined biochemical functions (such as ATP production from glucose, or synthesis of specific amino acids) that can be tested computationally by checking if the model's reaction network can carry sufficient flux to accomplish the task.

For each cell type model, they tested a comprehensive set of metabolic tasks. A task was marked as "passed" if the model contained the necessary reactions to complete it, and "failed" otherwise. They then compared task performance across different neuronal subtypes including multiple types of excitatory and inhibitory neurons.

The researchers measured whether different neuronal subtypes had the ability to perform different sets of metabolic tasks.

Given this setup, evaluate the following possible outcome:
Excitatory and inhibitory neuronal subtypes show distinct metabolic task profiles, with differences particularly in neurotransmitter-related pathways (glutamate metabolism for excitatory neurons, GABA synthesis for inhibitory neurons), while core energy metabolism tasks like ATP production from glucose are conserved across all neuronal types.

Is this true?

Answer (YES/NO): NO